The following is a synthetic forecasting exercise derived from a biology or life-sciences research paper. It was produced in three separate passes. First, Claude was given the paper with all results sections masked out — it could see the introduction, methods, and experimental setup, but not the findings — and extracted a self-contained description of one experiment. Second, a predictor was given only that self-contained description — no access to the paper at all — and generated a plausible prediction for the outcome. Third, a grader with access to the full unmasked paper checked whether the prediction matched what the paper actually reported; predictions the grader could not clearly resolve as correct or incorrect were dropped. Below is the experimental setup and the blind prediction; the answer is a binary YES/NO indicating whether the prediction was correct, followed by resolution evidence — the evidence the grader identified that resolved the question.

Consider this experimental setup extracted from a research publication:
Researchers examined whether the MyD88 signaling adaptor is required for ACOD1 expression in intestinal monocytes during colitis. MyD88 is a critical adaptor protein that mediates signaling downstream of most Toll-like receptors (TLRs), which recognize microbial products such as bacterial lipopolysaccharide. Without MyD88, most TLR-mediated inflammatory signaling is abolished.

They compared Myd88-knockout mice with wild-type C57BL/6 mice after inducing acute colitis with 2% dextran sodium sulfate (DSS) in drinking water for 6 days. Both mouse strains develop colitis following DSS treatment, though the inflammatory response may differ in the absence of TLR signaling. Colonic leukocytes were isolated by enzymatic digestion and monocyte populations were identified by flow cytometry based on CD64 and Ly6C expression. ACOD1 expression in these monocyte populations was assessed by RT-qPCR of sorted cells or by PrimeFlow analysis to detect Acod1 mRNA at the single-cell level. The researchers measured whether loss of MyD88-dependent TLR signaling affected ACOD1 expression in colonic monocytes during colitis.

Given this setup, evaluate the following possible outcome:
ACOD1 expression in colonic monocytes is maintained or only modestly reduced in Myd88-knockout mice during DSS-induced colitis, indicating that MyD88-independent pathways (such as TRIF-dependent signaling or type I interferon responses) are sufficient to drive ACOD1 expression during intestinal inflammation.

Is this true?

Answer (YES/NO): NO